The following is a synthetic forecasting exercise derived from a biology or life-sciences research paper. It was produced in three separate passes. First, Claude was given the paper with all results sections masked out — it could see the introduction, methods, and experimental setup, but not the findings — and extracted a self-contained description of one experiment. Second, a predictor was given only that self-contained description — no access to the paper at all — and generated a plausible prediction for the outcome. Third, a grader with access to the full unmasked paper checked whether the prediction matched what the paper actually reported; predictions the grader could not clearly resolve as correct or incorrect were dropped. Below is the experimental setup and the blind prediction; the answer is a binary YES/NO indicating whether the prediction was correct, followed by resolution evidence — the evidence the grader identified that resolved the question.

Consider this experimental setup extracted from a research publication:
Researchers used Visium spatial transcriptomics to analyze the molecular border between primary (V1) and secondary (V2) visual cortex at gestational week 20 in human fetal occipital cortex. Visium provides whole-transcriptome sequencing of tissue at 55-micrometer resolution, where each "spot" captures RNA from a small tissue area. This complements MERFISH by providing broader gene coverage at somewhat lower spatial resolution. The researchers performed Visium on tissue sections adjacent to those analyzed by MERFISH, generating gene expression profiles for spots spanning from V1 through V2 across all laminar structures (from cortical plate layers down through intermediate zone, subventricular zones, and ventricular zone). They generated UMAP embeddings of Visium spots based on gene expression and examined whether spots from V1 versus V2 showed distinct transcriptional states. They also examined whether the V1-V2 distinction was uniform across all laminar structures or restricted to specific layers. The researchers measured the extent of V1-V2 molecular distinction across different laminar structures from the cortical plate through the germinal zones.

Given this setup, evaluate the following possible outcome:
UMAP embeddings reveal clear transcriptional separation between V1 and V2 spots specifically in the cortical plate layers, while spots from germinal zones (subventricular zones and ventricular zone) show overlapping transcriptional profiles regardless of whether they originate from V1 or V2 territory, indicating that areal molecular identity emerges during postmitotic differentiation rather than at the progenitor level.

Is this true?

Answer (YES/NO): YES